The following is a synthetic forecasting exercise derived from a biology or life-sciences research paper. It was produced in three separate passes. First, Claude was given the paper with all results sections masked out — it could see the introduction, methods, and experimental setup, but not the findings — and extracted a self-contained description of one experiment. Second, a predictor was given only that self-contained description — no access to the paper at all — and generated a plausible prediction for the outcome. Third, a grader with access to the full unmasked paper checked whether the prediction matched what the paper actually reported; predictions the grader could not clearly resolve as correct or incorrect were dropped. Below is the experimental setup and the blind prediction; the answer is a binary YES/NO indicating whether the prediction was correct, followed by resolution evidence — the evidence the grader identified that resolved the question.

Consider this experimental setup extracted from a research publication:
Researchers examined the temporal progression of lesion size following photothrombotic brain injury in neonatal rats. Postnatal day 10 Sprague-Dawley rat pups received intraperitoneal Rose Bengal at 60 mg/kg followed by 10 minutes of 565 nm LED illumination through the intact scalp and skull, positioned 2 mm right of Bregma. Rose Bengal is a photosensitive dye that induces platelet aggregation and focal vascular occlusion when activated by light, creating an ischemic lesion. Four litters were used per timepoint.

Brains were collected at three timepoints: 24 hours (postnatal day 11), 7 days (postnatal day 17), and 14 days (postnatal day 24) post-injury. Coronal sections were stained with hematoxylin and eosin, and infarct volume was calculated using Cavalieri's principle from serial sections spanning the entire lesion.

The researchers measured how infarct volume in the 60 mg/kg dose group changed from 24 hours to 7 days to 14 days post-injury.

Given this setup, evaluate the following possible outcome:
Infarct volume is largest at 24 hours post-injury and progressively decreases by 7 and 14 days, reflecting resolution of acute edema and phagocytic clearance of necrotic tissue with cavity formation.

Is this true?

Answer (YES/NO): YES